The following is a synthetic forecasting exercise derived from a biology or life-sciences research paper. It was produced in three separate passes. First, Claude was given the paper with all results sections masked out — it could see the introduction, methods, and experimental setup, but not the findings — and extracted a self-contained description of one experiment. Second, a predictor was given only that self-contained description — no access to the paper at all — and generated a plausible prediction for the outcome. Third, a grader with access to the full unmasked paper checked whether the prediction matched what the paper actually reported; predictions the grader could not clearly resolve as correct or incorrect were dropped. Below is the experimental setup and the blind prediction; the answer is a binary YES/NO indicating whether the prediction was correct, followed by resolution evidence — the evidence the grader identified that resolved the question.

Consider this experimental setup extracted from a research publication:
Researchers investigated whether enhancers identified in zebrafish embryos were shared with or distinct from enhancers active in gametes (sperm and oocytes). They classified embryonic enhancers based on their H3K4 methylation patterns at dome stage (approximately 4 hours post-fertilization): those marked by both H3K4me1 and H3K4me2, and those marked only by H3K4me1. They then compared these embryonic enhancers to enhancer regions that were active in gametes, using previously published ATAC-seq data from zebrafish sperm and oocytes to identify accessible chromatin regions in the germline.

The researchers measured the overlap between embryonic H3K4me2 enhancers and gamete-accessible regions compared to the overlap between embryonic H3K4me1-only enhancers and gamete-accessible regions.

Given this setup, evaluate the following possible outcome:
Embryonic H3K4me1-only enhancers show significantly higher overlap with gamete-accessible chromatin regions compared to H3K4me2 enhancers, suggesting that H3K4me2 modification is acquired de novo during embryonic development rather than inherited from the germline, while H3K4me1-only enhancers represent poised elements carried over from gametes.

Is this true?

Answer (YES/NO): NO